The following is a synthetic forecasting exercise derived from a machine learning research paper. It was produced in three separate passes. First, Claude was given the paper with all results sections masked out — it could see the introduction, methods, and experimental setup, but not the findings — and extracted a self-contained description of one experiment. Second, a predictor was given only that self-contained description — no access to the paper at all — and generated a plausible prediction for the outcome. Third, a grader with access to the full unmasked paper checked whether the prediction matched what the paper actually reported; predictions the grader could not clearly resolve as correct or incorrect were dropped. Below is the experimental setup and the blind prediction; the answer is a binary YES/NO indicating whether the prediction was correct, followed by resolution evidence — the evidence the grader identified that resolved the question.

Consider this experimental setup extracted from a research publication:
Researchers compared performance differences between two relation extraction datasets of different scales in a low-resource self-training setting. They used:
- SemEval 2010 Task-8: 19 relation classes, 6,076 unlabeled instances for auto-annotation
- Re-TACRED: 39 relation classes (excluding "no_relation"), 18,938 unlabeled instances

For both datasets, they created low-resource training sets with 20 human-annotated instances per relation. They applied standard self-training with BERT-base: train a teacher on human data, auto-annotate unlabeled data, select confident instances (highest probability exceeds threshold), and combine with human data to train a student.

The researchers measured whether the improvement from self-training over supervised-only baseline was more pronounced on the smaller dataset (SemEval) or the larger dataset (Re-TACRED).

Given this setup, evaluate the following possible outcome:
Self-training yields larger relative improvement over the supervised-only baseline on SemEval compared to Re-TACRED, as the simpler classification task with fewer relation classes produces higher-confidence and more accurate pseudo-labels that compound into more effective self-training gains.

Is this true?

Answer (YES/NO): NO